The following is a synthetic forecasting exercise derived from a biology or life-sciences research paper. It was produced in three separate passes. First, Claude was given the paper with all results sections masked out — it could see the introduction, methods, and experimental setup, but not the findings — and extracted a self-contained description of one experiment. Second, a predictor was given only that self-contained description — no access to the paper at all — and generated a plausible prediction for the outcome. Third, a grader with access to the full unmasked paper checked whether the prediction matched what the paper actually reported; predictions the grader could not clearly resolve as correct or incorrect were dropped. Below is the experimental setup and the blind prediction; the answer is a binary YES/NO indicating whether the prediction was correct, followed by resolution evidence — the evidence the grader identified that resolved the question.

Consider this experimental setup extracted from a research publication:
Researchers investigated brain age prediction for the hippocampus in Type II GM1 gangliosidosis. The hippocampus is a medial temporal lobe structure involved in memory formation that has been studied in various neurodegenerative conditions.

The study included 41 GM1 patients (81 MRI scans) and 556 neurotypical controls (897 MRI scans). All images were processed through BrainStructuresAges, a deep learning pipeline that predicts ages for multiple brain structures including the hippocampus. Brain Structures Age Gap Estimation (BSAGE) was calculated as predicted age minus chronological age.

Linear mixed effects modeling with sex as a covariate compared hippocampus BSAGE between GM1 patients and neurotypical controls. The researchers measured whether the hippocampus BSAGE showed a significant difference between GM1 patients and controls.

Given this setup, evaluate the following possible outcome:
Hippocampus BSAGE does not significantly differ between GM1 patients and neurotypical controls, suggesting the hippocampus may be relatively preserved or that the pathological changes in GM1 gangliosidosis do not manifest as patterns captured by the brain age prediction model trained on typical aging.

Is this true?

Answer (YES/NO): NO